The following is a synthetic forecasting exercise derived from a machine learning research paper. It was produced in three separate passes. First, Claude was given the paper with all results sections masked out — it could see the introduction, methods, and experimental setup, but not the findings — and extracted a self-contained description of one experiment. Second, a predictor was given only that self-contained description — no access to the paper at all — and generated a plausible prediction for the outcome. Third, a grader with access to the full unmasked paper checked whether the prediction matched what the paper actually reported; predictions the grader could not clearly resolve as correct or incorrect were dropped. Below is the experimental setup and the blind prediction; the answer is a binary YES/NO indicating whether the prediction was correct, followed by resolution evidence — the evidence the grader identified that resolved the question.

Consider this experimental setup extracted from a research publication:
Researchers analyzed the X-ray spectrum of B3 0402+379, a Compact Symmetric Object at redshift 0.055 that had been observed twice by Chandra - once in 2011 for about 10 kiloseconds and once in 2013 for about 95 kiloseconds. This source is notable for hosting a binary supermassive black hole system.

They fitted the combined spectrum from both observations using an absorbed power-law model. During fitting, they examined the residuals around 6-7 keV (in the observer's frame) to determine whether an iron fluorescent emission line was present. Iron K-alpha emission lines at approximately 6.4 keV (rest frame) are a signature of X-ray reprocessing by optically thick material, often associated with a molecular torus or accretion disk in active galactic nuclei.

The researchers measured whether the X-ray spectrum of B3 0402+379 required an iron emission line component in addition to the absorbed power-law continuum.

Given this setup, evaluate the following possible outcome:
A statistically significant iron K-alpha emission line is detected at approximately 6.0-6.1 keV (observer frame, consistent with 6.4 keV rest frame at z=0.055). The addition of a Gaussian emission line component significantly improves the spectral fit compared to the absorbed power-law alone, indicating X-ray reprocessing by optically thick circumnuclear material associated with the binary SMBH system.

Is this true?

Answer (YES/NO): NO